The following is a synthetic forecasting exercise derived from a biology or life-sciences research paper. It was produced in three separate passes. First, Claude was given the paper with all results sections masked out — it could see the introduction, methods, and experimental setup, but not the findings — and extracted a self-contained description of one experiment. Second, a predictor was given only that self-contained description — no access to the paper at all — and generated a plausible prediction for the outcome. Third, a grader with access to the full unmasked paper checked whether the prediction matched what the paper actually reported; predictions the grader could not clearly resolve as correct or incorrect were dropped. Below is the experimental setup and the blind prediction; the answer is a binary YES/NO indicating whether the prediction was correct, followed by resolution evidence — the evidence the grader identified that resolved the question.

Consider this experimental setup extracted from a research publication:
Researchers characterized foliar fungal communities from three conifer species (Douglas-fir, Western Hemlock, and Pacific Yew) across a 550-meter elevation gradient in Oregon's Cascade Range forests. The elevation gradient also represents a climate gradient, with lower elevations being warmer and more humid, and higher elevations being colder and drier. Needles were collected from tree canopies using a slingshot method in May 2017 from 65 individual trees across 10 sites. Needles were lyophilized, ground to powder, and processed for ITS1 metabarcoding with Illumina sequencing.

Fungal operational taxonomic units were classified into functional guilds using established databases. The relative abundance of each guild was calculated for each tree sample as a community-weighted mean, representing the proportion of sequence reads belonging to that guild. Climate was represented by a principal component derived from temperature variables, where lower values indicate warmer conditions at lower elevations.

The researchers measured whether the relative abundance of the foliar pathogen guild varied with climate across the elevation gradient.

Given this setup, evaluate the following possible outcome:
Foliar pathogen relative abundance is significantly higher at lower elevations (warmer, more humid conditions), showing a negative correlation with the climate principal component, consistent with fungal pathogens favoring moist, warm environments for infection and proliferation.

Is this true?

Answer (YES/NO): NO